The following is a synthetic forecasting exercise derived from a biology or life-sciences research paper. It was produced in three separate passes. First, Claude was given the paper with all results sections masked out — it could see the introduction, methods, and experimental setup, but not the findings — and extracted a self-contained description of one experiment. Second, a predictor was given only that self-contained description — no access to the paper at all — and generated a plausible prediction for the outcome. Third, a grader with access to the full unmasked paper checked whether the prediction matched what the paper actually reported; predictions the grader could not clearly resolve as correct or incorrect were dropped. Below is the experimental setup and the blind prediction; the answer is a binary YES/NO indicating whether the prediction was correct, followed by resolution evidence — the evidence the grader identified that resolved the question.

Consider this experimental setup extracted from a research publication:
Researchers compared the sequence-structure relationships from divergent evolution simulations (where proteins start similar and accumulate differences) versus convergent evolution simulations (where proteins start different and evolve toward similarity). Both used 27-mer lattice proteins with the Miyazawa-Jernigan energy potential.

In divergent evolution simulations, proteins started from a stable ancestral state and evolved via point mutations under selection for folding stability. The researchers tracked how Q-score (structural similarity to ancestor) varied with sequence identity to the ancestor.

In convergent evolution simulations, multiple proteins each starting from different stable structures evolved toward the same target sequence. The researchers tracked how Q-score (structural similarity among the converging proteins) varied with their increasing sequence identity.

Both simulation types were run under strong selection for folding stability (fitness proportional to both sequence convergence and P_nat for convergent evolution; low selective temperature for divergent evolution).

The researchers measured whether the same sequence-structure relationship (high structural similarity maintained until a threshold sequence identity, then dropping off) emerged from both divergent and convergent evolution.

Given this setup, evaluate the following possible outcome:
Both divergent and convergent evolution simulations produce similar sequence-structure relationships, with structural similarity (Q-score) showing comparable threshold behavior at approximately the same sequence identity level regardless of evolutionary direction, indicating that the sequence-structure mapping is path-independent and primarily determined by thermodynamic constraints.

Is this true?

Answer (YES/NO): NO